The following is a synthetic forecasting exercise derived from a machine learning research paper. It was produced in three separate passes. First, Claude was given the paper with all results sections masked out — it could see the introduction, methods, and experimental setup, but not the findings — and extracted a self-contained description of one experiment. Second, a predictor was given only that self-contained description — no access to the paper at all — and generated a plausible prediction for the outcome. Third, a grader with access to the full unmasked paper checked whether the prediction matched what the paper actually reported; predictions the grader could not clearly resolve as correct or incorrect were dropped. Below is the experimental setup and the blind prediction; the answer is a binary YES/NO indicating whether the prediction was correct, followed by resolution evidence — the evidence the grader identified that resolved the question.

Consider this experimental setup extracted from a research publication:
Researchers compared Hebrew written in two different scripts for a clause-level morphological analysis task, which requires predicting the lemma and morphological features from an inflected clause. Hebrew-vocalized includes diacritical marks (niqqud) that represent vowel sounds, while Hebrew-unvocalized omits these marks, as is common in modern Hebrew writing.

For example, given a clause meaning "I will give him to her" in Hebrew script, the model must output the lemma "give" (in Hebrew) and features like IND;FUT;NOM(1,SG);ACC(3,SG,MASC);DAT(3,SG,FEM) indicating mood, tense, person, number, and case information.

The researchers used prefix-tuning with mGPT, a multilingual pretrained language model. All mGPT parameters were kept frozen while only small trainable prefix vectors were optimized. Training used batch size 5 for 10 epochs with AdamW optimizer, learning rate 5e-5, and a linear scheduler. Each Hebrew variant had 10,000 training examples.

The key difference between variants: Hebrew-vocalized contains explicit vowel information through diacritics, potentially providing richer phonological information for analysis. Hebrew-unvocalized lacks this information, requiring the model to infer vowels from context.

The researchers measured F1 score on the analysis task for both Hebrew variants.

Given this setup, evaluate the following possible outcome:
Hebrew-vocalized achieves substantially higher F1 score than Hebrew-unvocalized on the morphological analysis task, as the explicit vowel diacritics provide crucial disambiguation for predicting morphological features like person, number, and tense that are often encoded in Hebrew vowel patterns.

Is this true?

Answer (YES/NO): YES